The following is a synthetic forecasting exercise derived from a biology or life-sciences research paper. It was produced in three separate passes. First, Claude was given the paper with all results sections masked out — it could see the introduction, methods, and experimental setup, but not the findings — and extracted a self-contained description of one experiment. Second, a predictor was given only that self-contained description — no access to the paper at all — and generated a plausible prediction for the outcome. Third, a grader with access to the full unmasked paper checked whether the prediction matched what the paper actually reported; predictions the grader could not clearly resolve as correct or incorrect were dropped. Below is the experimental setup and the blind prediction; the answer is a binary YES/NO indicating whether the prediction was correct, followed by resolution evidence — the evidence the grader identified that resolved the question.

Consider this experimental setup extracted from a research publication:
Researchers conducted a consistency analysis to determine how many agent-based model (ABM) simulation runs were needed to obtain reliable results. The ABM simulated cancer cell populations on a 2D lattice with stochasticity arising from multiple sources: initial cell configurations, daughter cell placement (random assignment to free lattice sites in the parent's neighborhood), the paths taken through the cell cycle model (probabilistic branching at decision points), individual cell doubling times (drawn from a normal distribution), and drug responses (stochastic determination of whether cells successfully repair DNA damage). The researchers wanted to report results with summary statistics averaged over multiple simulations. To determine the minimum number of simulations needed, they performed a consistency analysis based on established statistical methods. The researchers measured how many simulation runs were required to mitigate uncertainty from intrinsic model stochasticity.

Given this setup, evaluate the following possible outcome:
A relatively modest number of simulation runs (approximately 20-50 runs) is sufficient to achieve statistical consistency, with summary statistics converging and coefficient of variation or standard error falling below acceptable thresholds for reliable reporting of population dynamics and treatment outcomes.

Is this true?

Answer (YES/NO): NO